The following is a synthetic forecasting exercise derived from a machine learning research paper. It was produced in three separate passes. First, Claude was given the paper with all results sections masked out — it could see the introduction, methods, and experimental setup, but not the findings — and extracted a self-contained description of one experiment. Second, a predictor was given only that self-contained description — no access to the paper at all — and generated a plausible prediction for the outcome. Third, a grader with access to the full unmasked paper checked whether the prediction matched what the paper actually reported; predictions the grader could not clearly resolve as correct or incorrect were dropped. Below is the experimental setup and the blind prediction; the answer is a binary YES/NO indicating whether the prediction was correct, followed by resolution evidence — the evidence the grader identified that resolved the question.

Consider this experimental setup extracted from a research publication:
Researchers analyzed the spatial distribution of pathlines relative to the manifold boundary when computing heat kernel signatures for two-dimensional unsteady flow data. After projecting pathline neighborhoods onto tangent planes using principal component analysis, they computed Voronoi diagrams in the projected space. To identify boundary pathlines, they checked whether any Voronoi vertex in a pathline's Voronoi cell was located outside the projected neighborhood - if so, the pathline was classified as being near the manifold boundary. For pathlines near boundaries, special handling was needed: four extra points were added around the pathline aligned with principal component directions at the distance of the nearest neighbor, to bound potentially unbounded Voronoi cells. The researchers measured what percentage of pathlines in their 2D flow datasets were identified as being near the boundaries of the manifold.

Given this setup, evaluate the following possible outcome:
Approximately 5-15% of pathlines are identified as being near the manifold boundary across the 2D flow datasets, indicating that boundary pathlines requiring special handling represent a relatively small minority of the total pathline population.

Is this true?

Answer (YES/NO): NO